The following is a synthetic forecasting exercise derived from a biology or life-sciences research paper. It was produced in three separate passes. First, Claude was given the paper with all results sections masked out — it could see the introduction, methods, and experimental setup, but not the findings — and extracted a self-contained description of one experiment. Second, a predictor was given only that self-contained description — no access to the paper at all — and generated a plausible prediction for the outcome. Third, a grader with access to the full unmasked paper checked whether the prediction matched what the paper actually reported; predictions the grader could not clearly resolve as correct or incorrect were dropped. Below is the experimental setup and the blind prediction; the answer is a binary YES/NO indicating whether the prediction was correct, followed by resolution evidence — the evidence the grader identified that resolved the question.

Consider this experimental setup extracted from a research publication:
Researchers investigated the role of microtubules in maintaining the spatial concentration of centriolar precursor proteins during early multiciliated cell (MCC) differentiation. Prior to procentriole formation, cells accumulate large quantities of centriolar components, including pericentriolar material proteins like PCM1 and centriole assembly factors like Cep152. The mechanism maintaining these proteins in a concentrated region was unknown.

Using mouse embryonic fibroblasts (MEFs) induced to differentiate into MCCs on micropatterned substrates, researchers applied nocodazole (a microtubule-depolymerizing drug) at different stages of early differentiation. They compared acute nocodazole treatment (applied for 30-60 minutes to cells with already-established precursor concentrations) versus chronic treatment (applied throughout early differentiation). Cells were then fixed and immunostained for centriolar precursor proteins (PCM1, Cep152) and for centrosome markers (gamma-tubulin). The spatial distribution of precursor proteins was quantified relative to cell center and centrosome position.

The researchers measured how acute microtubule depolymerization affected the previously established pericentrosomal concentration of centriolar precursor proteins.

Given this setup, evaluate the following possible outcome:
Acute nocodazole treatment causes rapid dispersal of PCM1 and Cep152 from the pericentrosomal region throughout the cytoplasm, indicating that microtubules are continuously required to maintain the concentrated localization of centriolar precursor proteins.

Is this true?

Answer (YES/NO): NO